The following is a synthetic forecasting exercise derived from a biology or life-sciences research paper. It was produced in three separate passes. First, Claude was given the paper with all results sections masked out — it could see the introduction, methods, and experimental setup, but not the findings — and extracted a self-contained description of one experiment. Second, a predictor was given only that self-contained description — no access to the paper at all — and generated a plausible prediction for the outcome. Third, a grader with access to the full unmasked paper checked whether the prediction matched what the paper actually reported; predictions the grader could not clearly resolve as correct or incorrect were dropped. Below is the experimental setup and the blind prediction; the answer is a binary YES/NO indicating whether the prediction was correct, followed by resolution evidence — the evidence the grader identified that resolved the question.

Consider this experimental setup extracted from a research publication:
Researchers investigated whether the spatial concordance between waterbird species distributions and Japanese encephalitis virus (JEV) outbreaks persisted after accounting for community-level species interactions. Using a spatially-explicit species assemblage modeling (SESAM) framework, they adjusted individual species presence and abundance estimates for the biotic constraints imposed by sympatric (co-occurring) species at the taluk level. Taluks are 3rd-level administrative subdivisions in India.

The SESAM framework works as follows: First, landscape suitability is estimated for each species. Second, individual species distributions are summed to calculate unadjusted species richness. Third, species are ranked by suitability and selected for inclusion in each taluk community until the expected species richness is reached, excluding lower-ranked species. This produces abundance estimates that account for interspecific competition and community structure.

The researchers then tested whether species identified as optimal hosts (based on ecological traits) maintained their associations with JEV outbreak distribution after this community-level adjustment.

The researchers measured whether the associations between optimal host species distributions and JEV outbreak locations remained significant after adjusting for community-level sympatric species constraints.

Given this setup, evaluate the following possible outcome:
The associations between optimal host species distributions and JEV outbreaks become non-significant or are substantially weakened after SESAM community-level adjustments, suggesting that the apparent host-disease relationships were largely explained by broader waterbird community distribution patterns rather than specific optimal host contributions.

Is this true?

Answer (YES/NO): NO